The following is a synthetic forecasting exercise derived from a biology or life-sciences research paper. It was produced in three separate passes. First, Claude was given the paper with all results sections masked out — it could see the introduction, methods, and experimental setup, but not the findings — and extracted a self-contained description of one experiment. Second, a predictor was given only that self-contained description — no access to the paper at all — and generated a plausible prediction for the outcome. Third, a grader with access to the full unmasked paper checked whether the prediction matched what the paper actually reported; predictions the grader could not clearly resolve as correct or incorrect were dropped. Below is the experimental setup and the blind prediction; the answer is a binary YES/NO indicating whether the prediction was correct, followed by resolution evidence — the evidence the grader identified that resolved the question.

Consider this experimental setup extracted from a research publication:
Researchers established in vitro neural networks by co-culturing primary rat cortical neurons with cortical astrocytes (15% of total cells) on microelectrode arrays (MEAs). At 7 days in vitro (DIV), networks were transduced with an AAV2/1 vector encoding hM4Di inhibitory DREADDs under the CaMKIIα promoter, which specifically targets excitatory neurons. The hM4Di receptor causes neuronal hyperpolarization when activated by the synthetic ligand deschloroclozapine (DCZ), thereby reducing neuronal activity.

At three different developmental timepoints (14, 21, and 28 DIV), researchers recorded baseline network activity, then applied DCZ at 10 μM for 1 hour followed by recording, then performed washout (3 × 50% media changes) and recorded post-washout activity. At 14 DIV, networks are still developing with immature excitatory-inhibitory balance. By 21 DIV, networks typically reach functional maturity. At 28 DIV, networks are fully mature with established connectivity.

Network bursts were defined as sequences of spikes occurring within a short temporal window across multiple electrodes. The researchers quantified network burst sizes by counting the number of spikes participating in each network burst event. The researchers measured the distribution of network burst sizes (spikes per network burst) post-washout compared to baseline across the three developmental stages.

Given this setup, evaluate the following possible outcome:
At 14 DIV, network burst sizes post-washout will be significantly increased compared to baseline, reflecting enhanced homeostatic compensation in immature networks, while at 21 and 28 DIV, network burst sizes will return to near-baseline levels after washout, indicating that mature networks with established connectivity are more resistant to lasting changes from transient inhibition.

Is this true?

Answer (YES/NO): NO